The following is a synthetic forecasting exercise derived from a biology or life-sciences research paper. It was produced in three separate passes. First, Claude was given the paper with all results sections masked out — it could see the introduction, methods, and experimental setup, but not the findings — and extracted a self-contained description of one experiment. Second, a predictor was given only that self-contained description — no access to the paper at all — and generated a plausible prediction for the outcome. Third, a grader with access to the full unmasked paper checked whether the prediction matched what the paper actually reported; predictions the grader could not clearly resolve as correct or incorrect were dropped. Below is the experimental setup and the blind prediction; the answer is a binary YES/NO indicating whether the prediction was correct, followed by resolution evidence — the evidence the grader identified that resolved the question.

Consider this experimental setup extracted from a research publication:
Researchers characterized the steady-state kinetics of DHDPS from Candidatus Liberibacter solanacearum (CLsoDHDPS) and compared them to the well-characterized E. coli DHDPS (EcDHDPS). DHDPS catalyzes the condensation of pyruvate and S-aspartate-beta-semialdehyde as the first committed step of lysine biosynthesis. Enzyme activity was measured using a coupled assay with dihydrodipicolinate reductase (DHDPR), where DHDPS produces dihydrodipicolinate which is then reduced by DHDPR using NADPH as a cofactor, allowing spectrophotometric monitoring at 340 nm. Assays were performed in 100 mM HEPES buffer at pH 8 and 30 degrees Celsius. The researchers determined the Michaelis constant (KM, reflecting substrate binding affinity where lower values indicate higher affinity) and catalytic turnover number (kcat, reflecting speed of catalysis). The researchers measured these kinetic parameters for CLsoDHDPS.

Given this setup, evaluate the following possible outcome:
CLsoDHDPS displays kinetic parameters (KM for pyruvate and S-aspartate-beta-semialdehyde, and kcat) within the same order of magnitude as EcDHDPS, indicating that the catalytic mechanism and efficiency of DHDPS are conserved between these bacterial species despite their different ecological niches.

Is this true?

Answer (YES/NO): NO